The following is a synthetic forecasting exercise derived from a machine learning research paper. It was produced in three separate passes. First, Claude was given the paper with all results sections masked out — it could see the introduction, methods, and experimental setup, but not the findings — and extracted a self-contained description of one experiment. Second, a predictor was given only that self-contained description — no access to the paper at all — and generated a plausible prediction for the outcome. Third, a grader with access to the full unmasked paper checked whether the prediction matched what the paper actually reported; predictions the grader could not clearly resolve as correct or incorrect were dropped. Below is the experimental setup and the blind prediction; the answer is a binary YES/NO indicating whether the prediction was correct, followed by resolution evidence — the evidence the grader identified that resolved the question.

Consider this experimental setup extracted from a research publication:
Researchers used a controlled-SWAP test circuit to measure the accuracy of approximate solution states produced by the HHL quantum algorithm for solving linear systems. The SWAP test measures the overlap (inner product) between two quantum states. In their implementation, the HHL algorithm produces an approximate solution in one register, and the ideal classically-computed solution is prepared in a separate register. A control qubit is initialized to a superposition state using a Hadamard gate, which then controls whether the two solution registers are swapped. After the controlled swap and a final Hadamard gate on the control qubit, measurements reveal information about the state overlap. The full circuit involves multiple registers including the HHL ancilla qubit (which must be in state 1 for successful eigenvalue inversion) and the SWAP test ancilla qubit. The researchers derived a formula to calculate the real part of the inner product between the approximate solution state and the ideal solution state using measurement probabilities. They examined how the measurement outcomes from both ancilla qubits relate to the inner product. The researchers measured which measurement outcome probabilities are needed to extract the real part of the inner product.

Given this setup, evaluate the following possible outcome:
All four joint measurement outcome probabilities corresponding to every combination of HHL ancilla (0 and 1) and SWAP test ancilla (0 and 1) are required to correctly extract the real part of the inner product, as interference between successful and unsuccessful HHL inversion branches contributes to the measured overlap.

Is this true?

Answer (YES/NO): NO